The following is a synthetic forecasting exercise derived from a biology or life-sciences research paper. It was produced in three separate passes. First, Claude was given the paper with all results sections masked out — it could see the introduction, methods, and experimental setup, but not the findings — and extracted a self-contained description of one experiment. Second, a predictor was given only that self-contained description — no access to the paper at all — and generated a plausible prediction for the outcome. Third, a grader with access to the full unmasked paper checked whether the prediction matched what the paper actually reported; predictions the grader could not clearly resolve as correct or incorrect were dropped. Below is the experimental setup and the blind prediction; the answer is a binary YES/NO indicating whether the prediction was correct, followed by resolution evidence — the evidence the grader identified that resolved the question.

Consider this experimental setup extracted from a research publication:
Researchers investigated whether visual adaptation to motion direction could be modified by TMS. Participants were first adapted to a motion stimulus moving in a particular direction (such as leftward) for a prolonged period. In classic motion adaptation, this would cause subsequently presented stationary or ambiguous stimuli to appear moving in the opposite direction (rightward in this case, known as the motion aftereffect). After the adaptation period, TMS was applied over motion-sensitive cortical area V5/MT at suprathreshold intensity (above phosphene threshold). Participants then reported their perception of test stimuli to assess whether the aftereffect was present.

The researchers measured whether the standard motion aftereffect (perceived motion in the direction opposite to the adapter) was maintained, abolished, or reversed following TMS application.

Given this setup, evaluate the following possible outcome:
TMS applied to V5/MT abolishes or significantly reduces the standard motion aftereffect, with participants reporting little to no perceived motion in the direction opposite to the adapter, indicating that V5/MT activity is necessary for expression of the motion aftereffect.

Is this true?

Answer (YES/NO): NO